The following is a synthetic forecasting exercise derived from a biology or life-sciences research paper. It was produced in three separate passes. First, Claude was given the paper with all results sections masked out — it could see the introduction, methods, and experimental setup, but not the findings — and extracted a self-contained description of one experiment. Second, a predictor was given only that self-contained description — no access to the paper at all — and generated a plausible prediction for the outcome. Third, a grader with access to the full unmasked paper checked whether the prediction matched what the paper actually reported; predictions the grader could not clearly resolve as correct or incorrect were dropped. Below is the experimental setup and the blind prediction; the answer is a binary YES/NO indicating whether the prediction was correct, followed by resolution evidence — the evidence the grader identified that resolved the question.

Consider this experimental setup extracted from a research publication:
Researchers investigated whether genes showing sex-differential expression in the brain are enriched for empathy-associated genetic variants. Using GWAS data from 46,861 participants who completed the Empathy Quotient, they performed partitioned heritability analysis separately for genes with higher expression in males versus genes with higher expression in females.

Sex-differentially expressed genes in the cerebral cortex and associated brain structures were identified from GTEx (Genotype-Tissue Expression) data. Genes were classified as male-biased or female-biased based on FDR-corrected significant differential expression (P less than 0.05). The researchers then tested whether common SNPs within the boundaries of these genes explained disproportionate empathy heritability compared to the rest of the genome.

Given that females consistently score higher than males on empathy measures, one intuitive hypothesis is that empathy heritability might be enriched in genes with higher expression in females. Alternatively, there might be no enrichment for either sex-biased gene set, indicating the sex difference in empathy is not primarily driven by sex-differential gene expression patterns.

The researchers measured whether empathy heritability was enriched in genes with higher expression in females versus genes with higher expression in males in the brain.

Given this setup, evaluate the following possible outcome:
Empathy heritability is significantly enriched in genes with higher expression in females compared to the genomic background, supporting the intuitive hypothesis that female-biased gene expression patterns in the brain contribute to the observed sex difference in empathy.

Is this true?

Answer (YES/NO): NO